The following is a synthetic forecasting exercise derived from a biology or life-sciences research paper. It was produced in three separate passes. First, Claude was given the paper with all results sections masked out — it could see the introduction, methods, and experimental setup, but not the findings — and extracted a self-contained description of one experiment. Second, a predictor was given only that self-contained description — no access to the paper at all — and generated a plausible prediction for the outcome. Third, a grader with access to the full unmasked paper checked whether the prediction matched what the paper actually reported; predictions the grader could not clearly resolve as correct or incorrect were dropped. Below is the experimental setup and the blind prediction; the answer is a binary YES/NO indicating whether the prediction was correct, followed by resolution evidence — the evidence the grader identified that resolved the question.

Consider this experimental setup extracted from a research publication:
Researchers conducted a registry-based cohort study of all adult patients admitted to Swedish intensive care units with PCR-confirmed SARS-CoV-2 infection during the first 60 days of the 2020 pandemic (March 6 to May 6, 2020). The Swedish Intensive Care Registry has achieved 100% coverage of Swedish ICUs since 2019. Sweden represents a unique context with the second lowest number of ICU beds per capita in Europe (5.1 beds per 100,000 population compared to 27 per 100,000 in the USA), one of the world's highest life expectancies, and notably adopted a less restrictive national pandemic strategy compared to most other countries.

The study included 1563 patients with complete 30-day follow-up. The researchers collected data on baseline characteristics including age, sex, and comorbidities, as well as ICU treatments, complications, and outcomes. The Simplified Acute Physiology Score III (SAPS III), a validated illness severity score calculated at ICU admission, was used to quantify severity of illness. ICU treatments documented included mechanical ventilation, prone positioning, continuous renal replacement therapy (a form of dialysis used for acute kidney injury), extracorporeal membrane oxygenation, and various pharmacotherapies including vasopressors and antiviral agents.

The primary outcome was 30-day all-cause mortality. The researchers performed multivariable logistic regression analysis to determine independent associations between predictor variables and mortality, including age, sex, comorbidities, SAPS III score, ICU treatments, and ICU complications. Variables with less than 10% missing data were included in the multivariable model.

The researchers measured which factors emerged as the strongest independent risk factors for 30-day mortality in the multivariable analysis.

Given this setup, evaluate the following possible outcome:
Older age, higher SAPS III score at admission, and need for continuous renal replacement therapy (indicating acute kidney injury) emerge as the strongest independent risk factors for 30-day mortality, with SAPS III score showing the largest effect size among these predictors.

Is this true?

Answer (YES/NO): NO